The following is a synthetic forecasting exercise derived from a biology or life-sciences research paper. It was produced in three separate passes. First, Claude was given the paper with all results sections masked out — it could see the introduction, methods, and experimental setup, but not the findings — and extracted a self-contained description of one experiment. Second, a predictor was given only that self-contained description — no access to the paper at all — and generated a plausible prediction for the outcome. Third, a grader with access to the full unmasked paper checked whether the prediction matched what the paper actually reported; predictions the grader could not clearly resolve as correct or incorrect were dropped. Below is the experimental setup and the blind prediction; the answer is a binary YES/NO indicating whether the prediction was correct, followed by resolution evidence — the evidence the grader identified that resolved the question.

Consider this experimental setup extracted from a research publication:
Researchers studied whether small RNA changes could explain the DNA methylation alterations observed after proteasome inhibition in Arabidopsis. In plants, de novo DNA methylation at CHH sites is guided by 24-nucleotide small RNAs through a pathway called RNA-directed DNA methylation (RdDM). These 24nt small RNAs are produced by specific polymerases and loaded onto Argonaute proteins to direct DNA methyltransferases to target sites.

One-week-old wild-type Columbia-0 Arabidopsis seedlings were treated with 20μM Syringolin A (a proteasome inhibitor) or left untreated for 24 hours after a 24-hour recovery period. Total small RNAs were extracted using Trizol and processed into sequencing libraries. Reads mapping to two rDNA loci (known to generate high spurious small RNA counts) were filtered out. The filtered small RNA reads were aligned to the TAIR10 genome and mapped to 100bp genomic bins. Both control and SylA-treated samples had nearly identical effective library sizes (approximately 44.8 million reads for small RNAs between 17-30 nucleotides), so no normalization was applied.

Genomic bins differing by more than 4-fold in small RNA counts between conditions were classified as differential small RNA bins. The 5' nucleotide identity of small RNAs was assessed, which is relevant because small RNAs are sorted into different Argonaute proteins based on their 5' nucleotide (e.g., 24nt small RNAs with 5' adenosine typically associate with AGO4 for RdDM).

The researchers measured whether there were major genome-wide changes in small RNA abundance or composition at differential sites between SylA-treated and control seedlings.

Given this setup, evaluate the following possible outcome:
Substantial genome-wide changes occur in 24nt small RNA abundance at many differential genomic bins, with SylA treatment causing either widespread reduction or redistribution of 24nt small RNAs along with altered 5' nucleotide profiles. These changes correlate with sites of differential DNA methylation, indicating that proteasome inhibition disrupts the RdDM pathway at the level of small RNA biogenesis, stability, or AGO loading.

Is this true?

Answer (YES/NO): NO